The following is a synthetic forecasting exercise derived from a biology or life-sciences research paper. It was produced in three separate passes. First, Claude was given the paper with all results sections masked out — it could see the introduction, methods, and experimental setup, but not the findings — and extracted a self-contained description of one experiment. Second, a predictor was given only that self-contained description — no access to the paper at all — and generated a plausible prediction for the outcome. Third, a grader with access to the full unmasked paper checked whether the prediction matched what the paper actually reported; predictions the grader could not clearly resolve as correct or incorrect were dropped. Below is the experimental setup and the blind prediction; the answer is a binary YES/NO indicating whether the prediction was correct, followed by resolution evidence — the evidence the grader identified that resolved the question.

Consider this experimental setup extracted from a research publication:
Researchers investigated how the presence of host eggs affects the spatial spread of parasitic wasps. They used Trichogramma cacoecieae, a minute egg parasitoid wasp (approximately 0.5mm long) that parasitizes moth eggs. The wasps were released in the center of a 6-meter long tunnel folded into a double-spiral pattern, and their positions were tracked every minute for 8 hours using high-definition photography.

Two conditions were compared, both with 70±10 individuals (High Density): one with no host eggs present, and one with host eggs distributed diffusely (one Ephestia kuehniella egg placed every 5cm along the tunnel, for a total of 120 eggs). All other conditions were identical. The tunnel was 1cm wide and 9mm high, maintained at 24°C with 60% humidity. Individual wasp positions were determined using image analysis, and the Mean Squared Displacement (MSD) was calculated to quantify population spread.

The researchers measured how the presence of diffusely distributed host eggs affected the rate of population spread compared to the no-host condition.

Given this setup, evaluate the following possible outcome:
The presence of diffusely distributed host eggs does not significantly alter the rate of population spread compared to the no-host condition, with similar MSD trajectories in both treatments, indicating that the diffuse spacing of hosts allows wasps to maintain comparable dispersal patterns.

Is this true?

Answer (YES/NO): NO